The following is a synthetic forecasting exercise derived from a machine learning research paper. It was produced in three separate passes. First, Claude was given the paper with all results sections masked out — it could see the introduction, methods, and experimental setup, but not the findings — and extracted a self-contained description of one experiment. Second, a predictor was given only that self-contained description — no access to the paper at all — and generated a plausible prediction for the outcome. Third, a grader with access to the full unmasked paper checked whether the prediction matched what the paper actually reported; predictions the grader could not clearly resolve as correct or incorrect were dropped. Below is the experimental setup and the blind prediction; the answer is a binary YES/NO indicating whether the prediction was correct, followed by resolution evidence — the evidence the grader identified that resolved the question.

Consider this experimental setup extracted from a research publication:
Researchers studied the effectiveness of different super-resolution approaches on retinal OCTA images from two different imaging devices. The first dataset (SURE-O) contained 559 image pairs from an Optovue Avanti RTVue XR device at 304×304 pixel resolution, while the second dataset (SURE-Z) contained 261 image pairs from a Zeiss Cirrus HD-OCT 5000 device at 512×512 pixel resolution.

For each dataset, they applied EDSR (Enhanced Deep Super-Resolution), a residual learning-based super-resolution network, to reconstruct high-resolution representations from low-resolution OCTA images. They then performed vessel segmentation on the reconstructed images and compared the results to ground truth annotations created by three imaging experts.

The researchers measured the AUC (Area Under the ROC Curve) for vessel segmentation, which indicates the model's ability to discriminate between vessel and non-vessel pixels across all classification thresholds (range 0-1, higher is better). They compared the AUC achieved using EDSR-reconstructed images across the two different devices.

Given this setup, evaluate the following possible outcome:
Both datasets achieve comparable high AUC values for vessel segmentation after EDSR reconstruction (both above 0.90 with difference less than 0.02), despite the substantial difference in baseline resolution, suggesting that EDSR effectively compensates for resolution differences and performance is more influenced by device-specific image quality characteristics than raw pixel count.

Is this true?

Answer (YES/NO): NO